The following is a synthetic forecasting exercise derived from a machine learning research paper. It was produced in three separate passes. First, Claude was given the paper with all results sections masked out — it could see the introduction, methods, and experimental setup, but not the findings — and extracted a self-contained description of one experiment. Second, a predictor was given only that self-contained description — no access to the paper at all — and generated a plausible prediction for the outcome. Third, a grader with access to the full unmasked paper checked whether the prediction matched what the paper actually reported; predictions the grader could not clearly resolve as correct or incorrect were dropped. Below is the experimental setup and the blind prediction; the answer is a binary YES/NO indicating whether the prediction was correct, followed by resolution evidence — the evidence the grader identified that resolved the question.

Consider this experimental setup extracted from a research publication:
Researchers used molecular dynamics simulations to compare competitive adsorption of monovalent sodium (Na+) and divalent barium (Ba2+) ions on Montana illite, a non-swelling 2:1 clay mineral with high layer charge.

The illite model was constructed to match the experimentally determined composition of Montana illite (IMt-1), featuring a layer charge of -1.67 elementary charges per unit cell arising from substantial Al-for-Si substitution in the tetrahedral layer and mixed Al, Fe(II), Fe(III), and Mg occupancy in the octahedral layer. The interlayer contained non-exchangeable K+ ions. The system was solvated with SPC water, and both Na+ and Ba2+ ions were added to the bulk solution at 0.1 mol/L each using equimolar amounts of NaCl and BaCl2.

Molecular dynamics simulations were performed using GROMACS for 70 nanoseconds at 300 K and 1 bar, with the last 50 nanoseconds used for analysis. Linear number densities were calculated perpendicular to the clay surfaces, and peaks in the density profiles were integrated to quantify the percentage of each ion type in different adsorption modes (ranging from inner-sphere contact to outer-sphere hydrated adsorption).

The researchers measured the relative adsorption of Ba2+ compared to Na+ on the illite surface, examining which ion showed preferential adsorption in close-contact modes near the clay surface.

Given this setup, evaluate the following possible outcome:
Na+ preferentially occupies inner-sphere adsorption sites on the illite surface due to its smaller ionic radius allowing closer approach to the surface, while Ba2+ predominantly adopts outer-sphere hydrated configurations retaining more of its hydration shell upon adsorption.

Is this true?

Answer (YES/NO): NO